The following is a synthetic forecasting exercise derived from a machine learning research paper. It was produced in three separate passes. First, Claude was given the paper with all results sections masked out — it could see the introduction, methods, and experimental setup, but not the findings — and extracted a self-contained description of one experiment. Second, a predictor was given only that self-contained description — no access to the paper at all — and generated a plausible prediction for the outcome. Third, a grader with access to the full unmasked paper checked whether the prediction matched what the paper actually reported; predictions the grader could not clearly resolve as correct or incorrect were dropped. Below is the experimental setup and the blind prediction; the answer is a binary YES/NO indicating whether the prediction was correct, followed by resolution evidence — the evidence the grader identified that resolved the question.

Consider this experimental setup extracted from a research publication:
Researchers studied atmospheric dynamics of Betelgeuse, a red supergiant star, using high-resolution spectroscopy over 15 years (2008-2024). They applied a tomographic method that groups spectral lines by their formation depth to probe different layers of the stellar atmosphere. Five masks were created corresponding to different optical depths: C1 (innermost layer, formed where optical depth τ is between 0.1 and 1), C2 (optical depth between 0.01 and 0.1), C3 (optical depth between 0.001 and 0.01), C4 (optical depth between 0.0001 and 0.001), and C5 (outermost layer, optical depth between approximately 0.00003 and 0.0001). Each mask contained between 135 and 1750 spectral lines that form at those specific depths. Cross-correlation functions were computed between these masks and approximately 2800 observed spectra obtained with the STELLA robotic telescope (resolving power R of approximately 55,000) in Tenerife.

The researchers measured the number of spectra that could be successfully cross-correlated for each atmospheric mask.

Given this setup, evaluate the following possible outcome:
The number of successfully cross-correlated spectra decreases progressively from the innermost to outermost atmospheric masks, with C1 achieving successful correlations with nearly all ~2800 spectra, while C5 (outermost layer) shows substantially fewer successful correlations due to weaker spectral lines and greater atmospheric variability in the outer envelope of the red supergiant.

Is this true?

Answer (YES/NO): NO